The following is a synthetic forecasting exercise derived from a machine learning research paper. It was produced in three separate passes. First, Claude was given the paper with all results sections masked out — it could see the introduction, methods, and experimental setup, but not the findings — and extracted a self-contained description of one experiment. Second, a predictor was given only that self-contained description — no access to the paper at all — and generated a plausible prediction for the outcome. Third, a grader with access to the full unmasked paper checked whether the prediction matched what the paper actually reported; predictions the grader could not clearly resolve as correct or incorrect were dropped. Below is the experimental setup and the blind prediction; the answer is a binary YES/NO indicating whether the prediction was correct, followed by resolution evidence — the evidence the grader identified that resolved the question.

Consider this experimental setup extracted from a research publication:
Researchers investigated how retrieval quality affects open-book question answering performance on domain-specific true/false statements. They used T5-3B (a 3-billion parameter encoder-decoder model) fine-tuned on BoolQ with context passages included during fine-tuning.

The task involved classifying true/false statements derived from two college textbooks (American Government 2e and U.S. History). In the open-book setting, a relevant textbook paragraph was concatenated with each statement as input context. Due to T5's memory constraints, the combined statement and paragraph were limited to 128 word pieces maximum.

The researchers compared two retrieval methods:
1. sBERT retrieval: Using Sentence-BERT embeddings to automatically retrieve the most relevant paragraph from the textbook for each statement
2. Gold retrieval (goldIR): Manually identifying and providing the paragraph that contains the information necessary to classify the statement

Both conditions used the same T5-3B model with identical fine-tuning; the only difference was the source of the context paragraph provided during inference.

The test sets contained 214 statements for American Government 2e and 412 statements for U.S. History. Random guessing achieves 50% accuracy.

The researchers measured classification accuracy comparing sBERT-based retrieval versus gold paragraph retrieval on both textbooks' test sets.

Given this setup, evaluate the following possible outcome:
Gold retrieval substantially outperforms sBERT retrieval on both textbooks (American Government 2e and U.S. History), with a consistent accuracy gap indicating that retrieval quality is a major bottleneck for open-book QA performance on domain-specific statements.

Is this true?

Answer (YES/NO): YES